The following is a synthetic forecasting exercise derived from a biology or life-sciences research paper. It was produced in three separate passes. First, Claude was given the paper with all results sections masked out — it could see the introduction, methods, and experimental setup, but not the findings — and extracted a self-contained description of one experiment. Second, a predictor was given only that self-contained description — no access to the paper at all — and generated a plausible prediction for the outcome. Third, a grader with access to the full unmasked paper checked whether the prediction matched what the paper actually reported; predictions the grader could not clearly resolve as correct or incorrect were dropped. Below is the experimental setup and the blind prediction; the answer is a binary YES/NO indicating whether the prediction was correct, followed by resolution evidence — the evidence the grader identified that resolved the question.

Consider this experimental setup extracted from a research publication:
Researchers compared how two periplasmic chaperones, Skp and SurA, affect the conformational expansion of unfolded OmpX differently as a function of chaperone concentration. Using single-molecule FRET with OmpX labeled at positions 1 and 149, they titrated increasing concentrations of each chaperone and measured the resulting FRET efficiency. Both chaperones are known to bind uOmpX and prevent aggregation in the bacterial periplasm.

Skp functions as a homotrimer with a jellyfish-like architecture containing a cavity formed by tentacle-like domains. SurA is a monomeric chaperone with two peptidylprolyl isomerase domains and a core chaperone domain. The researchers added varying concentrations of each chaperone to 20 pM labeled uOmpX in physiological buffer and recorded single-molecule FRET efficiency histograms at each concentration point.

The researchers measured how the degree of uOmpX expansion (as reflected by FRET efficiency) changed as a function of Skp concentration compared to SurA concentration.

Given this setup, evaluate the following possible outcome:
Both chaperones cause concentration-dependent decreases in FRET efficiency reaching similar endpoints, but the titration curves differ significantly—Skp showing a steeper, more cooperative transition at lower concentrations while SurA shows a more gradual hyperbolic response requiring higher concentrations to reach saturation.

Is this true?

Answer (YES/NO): NO